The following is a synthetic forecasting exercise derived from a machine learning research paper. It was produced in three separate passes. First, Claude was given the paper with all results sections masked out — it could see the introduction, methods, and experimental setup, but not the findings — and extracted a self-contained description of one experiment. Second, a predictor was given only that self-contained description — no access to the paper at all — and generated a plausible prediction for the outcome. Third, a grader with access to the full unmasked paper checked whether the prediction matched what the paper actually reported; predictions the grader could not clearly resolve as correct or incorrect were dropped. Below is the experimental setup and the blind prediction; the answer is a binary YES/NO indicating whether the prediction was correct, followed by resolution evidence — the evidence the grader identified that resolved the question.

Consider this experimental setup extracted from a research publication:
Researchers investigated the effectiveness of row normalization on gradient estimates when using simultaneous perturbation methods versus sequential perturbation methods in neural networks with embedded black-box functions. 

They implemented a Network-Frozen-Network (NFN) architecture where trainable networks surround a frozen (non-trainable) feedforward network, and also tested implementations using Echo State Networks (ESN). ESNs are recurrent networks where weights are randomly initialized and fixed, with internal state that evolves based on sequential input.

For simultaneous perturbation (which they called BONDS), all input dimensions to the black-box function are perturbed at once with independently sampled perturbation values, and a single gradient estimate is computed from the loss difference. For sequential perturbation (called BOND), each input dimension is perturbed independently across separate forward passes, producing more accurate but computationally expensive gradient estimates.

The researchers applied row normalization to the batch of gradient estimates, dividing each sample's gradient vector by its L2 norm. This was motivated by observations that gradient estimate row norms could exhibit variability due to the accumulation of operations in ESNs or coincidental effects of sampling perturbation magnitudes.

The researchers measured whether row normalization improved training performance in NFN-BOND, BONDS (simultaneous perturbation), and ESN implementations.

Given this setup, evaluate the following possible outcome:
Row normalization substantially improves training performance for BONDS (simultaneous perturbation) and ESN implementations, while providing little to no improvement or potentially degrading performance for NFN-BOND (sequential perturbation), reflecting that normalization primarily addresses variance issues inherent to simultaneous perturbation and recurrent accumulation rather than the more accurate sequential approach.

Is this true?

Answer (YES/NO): YES